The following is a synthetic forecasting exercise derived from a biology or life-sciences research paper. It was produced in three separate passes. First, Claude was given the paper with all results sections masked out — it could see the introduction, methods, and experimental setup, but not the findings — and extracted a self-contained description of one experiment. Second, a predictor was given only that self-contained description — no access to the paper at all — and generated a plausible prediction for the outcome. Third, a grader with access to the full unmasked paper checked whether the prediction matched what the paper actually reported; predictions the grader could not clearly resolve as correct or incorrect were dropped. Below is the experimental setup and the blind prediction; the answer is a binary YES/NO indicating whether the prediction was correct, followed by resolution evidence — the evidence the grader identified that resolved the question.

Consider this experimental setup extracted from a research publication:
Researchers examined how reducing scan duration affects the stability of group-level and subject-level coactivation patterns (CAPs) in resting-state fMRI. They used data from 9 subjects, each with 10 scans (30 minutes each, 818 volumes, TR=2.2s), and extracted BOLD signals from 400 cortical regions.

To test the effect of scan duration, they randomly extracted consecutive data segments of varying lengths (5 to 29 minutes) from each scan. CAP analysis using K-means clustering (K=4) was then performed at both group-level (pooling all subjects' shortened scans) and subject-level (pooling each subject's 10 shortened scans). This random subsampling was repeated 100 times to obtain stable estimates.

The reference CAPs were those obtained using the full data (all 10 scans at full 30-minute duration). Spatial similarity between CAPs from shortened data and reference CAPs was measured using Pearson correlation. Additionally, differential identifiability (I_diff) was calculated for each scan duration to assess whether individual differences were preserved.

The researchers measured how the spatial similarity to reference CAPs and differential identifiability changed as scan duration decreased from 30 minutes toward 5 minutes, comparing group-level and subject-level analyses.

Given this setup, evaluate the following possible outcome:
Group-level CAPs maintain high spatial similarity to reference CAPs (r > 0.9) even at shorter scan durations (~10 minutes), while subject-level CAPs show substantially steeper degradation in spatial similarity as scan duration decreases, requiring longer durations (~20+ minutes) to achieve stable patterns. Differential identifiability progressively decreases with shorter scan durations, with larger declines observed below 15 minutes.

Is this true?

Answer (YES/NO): NO